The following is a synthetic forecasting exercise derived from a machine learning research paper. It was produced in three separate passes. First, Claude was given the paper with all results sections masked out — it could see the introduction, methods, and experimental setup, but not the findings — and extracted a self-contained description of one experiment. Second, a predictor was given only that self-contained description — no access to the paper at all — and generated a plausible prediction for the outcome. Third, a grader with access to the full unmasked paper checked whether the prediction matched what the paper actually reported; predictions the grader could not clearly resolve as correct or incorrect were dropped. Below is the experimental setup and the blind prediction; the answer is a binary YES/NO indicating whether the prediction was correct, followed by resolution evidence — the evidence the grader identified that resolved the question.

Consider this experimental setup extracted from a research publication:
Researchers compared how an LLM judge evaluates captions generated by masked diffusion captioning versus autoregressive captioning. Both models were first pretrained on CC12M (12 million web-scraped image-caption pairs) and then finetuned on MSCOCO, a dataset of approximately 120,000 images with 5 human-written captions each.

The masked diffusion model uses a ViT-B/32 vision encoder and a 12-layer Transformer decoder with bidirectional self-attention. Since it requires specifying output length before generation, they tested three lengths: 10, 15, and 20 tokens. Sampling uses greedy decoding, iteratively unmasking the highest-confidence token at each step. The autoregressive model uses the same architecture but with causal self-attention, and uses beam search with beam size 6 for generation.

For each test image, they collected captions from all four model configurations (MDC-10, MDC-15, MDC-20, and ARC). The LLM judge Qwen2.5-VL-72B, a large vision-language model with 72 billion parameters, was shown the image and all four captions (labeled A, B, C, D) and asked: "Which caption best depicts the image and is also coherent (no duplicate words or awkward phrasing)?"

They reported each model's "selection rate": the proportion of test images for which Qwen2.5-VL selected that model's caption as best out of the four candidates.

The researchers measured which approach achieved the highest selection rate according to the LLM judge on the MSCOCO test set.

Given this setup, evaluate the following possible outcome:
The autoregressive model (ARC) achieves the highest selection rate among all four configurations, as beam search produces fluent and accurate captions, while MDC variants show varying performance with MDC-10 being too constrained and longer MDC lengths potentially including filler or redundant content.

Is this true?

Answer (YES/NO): YES